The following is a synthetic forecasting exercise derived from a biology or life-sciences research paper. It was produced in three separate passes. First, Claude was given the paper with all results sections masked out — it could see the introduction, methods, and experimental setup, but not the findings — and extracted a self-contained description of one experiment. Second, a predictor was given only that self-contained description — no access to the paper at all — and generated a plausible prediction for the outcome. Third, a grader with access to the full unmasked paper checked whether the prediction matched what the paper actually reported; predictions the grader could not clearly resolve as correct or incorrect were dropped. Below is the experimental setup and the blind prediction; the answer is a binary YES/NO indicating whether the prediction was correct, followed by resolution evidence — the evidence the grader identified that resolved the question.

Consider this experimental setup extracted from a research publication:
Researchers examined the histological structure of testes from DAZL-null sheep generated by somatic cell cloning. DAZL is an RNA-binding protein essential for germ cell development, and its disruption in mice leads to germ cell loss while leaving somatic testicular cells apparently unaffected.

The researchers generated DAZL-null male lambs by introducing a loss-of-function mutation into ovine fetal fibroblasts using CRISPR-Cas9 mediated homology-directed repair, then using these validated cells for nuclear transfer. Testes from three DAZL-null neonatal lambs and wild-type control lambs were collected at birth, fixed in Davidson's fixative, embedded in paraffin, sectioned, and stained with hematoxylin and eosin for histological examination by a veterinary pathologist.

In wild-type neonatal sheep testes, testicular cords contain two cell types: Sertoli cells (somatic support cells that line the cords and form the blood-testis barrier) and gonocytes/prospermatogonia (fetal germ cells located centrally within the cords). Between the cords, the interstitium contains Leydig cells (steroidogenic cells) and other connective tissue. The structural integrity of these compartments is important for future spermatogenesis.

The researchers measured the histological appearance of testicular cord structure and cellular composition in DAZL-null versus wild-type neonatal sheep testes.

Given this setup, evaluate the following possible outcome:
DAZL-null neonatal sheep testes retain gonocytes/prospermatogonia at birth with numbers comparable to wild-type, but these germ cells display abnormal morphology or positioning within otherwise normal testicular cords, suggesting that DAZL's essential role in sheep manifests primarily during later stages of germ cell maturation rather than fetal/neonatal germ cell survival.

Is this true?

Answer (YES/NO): NO